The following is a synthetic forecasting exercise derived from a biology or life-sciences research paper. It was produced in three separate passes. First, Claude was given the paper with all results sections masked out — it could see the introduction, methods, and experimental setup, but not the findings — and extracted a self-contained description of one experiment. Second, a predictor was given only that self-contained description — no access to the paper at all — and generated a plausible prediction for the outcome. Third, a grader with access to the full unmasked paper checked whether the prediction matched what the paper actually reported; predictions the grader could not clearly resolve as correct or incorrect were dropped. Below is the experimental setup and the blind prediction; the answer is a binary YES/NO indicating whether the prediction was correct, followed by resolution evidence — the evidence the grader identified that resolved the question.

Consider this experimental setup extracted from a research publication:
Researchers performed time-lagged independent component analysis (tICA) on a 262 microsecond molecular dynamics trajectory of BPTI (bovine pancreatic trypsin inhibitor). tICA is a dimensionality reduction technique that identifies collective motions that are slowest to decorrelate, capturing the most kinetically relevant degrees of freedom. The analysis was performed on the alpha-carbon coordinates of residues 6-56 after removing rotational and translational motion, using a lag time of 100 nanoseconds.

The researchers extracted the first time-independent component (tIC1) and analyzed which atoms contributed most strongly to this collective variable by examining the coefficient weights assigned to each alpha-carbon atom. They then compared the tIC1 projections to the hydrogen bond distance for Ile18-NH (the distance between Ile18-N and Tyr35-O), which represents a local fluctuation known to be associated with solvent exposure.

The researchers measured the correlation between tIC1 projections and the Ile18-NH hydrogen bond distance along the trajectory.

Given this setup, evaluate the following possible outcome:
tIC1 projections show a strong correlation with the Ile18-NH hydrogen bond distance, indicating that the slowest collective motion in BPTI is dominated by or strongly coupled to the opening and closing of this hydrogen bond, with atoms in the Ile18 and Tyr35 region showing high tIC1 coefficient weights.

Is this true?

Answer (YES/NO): NO